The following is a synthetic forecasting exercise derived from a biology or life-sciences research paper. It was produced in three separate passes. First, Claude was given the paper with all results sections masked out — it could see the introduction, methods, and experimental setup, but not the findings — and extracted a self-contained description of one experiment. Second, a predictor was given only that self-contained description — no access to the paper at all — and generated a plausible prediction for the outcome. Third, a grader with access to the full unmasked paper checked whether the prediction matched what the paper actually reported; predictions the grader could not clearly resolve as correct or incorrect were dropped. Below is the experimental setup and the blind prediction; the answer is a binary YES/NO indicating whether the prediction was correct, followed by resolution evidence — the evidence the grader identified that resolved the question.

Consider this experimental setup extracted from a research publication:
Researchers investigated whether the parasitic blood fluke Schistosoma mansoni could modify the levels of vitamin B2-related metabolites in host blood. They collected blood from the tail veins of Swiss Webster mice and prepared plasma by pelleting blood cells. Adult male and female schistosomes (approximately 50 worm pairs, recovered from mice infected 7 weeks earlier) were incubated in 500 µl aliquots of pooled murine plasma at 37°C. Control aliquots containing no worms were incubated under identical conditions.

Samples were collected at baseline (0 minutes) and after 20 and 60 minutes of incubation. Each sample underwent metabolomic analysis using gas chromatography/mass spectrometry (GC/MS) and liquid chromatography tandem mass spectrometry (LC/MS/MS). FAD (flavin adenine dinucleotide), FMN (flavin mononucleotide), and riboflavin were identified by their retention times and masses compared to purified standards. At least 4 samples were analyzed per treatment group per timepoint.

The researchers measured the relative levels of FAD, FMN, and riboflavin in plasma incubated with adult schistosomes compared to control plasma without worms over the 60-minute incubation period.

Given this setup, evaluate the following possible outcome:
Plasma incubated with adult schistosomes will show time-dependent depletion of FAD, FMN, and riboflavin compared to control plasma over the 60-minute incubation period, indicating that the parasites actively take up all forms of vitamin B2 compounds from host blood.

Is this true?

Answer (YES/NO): NO